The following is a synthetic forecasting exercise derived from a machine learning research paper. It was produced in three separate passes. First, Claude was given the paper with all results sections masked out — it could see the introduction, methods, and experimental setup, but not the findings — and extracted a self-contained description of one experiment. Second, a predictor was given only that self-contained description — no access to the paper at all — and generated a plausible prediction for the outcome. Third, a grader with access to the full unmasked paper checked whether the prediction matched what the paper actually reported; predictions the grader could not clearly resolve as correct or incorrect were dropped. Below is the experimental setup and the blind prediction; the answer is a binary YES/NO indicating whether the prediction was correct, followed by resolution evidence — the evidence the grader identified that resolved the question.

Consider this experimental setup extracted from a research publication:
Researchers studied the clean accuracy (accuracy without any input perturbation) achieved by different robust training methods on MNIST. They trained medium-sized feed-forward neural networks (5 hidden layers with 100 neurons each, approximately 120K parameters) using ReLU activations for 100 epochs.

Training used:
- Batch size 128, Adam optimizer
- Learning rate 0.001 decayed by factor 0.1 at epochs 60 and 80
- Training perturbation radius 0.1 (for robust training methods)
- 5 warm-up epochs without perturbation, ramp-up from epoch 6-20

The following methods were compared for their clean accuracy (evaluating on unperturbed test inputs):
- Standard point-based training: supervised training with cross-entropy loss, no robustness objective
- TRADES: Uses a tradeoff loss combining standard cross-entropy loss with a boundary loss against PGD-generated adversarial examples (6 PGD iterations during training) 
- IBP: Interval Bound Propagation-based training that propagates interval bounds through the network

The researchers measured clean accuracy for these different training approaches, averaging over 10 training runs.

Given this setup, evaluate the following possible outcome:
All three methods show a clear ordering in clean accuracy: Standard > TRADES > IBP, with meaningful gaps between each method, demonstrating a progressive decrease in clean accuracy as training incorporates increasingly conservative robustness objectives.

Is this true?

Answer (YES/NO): NO